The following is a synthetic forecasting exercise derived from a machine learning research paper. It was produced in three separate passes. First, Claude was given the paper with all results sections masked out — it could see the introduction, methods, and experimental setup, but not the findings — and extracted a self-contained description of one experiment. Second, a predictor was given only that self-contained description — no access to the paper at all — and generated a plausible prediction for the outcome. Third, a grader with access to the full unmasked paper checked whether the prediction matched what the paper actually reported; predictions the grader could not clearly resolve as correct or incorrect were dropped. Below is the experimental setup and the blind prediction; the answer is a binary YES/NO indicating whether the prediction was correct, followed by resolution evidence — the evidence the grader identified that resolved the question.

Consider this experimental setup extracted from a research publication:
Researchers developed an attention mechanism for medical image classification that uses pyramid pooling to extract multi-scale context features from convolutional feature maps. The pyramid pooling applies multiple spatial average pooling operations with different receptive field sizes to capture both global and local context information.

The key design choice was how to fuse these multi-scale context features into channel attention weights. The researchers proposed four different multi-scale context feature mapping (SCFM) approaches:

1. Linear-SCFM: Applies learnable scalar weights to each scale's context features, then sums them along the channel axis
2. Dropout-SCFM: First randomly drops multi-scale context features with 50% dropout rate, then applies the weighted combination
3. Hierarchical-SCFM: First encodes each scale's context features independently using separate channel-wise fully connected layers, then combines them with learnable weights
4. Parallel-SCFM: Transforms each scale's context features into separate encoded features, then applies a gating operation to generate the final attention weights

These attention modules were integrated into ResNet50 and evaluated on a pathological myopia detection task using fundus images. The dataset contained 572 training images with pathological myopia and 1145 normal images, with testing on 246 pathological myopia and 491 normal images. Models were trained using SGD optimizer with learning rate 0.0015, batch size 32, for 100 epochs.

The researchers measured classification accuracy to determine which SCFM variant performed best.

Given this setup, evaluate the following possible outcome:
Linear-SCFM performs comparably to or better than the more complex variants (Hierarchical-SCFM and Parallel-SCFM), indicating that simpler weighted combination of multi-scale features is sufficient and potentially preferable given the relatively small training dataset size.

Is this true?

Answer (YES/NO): YES